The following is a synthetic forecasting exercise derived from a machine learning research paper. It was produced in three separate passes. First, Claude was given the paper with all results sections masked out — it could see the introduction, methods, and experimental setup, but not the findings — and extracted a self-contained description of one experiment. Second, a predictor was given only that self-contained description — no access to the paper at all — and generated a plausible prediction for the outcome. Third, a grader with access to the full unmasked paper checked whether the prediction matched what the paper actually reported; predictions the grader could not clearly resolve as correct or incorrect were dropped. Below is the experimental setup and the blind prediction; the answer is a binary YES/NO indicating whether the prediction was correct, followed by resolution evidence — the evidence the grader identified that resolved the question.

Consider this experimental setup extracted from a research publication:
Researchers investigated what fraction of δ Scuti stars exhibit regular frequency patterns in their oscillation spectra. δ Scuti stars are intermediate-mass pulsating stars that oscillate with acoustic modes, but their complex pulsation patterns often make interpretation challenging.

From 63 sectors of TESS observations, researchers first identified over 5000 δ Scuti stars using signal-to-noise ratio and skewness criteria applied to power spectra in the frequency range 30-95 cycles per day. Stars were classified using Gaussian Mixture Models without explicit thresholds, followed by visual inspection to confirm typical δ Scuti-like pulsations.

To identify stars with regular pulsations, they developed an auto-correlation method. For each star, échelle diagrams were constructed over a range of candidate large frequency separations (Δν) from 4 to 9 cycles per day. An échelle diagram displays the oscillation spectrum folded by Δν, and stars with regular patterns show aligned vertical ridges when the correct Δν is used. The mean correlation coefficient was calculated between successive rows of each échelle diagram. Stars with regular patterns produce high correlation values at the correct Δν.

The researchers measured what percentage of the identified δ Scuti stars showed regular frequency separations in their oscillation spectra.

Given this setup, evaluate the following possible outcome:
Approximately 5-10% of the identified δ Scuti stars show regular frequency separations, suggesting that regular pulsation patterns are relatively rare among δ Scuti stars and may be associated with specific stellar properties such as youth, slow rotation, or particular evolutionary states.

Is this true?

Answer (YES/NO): YES